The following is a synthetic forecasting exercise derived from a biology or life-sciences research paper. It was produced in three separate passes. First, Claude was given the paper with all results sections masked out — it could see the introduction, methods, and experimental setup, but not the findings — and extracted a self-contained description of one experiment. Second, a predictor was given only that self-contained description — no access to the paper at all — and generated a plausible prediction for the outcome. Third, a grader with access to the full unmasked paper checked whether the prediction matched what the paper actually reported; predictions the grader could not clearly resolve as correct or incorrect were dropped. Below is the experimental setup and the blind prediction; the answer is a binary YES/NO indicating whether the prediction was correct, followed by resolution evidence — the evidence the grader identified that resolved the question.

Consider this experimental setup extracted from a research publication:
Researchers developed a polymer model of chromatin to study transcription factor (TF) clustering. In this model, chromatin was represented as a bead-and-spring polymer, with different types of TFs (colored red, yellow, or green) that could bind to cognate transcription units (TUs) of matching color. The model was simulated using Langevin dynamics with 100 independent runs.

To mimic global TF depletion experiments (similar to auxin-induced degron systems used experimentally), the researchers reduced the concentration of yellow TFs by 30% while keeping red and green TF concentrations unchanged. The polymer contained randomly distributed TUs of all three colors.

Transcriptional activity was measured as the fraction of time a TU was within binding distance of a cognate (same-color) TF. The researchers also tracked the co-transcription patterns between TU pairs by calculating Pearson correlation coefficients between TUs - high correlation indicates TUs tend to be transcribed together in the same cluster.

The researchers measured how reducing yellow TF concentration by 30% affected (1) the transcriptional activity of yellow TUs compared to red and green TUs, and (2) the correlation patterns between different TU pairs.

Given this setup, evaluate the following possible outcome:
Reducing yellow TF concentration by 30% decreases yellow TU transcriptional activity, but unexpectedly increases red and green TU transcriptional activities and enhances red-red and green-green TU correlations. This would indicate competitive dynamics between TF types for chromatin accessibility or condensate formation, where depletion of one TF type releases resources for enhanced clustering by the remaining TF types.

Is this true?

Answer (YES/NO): NO